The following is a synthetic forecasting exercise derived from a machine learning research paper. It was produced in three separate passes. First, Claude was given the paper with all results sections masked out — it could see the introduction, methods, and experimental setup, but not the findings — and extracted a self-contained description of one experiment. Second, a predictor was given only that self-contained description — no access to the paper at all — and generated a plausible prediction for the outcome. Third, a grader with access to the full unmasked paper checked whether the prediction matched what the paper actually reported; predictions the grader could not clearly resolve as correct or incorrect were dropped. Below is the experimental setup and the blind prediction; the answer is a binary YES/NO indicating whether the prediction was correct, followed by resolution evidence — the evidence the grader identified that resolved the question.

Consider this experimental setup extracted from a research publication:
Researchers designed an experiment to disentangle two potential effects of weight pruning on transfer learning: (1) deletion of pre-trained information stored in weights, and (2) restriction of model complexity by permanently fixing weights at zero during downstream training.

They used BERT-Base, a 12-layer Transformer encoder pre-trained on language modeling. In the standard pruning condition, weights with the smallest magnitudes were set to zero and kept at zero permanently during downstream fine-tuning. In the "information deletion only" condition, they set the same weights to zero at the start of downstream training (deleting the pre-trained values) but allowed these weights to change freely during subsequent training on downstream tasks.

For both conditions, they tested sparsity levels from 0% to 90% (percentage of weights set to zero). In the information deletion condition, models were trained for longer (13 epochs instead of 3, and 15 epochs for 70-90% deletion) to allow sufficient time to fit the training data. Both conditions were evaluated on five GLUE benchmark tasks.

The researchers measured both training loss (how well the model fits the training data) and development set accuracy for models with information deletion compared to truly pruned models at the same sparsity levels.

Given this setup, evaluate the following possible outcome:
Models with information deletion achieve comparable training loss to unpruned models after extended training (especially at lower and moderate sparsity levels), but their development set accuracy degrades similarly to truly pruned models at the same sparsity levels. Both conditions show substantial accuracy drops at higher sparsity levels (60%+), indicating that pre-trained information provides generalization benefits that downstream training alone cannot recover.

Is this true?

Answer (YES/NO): YES